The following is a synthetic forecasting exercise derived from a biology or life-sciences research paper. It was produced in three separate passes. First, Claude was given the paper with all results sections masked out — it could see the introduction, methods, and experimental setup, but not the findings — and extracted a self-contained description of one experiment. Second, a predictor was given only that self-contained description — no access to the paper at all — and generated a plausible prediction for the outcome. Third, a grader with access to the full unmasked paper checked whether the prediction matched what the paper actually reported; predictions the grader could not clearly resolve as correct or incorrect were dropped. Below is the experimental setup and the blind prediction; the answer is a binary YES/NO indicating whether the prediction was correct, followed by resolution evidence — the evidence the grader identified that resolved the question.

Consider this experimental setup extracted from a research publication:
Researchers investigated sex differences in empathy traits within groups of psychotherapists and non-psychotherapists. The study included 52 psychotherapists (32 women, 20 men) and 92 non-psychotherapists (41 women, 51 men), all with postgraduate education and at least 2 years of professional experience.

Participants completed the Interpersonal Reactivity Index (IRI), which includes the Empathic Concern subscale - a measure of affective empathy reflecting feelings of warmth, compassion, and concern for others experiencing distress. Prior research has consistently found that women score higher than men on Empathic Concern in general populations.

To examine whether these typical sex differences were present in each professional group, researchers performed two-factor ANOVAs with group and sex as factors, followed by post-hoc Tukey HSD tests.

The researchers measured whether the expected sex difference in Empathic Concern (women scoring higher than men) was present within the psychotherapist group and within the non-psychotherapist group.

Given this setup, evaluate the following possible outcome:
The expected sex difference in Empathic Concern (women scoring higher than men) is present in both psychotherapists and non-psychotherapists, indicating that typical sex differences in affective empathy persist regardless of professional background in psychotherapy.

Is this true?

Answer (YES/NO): NO